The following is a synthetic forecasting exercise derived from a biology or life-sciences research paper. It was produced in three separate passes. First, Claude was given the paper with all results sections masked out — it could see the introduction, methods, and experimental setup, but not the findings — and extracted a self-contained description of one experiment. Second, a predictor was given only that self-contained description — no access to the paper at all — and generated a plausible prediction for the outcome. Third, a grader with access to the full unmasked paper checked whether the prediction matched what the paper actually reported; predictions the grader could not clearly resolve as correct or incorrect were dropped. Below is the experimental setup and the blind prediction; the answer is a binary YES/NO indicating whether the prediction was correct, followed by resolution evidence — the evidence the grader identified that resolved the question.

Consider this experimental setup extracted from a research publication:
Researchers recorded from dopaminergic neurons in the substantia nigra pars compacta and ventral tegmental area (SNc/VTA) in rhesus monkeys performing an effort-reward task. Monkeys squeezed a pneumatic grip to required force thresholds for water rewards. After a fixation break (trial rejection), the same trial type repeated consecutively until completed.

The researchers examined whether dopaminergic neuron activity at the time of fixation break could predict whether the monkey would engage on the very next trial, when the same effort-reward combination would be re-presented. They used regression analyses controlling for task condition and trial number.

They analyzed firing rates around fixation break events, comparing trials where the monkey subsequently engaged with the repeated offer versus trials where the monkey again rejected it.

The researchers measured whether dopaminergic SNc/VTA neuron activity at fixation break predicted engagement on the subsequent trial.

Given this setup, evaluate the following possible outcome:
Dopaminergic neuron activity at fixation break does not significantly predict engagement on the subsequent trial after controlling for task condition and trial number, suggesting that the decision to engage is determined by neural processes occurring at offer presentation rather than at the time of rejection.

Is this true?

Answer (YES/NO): YES